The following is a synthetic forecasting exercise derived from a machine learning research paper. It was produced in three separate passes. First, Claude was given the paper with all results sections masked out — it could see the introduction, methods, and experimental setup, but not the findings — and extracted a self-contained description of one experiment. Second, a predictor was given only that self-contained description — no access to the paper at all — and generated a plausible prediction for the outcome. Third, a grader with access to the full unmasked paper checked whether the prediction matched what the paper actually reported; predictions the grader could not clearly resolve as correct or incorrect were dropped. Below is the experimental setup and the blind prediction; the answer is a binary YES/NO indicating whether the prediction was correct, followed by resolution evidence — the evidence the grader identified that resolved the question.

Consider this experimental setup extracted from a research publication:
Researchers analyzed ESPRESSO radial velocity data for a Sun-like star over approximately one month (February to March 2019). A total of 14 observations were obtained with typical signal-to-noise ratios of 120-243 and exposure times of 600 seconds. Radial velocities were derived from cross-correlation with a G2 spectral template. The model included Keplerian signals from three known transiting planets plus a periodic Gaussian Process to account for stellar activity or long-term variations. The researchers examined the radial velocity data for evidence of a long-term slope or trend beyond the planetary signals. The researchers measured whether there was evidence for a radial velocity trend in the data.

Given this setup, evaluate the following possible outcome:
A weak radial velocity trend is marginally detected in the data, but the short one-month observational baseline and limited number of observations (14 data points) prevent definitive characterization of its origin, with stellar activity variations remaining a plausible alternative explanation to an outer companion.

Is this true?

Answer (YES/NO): YES